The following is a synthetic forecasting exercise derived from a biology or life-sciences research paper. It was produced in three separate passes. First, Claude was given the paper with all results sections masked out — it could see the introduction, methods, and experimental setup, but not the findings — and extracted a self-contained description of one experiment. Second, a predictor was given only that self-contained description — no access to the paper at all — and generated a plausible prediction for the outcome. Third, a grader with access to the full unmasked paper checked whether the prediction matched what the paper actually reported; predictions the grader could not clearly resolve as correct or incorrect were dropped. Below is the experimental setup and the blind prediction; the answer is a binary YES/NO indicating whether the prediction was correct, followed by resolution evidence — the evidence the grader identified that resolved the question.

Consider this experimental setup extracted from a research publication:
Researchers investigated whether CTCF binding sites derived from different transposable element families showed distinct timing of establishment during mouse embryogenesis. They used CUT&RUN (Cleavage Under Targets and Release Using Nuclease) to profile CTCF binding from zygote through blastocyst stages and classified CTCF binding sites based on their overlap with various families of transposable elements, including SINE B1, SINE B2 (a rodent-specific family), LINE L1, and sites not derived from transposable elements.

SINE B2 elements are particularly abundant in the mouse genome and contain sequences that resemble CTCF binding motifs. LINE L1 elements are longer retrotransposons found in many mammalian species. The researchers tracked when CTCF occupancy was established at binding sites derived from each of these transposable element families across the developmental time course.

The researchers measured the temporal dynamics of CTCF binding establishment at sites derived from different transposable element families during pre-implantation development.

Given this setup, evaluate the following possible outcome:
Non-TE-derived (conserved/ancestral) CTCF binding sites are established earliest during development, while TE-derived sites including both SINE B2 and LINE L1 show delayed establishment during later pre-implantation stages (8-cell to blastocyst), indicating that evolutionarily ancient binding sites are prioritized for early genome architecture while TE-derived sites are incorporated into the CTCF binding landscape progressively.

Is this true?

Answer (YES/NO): NO